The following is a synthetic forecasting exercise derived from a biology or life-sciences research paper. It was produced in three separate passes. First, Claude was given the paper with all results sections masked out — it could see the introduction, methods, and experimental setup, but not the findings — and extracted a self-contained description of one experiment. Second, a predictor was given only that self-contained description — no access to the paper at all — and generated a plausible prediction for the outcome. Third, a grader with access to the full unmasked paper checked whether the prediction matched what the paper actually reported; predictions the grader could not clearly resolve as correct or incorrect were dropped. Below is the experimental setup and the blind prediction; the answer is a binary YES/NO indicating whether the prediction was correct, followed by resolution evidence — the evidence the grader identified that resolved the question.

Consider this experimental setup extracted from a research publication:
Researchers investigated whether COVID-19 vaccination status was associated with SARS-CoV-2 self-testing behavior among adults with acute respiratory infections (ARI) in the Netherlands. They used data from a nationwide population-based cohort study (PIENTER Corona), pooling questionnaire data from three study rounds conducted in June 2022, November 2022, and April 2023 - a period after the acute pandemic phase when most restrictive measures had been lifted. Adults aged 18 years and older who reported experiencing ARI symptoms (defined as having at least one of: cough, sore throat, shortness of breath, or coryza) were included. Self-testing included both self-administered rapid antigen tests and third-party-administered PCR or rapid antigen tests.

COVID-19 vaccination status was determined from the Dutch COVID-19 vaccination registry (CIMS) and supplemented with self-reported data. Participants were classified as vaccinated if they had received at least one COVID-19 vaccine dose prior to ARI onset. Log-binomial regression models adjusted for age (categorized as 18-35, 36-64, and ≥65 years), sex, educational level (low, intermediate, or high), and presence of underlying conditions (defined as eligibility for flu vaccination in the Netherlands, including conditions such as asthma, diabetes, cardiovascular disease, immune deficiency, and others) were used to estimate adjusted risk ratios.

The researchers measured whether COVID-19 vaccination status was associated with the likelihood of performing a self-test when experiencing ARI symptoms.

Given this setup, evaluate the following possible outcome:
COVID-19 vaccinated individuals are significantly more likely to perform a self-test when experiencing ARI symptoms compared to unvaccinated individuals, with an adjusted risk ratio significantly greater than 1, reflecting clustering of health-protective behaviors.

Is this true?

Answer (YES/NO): YES